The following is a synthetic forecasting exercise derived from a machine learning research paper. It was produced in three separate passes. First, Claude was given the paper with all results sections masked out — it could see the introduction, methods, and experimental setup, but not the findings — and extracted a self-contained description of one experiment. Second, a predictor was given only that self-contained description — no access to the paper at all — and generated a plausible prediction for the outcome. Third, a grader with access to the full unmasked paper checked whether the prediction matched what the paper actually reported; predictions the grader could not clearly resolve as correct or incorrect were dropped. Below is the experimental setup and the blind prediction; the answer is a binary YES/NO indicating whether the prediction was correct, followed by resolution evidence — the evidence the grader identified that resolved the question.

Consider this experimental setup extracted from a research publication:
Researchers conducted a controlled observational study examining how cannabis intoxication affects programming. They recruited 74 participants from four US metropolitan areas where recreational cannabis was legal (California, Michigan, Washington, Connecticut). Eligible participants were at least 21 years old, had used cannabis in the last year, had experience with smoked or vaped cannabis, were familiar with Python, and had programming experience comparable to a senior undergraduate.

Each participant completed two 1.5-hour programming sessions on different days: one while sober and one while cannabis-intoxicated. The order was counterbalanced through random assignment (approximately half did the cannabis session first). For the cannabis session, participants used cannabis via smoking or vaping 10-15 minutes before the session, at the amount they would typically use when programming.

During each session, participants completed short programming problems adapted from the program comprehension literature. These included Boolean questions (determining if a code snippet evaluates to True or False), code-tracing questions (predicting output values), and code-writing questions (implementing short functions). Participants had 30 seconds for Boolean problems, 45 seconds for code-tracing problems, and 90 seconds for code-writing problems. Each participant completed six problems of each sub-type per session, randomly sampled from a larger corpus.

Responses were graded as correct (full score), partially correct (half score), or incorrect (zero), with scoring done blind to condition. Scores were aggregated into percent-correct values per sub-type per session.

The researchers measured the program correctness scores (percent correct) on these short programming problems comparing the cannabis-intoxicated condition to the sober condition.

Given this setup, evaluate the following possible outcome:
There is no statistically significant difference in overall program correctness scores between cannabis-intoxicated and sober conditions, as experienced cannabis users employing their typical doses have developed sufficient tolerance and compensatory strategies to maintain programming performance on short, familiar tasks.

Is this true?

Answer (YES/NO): NO